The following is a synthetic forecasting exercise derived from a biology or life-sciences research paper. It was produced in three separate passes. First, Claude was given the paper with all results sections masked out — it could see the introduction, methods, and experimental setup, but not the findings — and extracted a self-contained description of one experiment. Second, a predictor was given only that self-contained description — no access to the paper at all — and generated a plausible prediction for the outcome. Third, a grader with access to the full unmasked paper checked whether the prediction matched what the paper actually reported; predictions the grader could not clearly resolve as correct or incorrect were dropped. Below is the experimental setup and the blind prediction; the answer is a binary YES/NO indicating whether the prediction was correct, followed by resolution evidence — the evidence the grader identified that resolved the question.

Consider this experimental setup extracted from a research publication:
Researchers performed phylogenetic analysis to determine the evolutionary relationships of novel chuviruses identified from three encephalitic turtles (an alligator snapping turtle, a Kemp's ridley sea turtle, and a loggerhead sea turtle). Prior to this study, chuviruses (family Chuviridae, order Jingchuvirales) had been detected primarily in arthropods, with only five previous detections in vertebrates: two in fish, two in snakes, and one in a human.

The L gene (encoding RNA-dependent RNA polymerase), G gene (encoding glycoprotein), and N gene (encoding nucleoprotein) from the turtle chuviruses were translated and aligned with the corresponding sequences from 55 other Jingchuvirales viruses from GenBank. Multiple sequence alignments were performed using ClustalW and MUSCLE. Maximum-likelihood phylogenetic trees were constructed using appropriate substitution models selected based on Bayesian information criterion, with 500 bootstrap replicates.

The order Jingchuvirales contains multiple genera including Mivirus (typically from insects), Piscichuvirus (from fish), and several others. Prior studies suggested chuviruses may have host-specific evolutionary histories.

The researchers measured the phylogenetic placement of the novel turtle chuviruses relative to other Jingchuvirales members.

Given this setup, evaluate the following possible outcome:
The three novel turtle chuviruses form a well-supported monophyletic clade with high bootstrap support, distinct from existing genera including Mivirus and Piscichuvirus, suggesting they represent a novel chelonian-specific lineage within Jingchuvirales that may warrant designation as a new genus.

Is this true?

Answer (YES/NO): NO